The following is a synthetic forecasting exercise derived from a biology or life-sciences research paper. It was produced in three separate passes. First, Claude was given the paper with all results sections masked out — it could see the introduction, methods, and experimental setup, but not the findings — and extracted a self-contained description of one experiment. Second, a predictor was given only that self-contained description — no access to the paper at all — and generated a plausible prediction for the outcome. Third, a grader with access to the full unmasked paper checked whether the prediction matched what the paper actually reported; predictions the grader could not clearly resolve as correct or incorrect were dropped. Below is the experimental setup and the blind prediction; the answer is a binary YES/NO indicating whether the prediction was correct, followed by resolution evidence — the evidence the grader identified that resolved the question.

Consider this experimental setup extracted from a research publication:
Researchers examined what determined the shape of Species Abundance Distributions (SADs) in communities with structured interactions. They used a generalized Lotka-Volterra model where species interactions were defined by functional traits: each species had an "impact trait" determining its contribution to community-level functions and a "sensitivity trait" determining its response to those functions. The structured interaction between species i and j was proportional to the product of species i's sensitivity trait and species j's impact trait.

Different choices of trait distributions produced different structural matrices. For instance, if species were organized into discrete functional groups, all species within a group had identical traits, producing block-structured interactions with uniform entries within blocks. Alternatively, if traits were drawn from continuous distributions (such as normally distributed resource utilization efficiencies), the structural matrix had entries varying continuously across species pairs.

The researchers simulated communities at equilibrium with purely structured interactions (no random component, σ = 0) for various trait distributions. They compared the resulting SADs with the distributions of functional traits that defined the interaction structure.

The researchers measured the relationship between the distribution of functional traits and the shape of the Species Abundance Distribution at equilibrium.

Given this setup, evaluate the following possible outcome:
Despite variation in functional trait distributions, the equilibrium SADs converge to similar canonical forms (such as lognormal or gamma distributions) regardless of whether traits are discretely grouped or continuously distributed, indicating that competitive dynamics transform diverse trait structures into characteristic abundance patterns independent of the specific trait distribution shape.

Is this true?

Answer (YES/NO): NO